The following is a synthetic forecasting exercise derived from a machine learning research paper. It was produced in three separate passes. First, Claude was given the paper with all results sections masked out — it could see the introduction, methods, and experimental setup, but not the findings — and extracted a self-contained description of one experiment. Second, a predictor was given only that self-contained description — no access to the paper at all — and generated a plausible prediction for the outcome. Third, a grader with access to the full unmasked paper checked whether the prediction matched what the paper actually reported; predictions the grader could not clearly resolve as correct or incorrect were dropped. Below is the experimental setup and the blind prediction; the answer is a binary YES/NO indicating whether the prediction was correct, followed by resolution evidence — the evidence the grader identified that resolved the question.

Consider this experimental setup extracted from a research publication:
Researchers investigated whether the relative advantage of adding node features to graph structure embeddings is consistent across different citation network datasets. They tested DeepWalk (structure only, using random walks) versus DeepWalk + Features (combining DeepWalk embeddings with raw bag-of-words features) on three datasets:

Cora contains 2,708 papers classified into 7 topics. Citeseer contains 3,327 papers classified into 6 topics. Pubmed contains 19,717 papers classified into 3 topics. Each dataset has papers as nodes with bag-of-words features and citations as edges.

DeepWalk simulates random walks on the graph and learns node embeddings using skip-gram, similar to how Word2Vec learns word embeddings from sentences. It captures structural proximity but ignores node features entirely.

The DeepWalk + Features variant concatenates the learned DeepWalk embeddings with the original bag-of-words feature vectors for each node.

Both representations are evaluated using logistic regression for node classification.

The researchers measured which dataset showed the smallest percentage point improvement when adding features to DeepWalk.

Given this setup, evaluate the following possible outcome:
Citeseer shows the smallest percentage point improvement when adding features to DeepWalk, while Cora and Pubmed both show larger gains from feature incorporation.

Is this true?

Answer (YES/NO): NO